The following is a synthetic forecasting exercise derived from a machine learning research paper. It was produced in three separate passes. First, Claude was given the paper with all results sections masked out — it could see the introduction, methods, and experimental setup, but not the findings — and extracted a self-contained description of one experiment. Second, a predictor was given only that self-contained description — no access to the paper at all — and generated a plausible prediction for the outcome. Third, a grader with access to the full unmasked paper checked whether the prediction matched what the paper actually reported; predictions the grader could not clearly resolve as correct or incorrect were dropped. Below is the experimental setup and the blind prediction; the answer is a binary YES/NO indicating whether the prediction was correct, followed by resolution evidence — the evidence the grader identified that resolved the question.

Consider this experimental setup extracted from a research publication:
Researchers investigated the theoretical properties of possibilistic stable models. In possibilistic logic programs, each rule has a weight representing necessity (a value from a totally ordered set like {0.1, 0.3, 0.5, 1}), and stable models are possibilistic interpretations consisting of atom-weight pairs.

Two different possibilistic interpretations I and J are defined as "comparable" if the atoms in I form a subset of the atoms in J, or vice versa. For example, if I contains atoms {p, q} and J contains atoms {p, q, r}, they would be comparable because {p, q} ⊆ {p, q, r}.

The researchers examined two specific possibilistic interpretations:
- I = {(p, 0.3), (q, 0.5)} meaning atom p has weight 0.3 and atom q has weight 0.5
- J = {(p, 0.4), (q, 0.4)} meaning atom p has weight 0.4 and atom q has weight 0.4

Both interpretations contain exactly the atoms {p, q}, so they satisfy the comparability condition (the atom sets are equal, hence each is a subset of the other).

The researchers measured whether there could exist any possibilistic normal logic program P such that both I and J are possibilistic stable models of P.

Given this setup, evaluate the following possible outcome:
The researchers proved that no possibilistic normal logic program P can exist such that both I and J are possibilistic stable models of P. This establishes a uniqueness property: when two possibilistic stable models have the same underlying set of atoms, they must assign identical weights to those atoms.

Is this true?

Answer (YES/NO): YES